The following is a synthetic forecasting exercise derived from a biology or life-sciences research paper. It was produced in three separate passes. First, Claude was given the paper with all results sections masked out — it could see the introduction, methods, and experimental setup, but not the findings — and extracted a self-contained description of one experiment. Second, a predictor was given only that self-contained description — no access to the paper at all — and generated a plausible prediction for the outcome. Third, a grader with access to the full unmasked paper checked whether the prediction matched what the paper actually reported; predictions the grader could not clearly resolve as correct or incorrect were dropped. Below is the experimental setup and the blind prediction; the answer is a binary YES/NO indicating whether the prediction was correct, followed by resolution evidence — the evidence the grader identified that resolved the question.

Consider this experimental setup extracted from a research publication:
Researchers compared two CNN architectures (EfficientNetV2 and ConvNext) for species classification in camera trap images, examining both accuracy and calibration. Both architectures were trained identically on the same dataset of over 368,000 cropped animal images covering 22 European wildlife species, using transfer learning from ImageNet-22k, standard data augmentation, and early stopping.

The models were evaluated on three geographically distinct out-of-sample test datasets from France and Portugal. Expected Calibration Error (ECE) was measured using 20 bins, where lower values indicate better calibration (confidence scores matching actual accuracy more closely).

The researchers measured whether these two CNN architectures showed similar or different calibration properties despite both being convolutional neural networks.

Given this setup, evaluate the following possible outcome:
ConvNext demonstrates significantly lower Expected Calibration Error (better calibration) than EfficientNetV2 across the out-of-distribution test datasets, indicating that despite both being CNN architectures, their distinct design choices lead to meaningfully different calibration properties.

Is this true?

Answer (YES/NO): YES